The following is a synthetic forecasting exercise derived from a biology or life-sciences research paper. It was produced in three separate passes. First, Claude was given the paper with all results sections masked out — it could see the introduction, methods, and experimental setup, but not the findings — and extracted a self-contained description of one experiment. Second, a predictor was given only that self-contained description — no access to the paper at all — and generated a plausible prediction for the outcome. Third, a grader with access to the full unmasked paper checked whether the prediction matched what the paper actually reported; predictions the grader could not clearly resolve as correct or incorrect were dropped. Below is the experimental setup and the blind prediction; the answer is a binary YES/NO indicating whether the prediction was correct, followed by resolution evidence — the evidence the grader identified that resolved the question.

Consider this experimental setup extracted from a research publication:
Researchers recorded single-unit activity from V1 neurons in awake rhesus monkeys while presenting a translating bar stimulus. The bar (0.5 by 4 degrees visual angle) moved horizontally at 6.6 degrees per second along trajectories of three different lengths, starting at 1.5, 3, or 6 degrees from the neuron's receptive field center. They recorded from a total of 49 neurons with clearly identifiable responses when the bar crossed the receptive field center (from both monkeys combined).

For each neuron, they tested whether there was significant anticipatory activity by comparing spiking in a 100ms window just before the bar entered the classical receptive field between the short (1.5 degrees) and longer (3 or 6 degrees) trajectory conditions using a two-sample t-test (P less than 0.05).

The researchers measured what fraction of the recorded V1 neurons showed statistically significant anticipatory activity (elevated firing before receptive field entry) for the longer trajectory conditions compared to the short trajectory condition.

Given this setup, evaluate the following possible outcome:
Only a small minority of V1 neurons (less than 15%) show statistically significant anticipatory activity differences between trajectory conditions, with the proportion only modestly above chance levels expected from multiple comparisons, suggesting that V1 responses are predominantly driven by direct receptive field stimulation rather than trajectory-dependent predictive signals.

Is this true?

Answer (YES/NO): NO